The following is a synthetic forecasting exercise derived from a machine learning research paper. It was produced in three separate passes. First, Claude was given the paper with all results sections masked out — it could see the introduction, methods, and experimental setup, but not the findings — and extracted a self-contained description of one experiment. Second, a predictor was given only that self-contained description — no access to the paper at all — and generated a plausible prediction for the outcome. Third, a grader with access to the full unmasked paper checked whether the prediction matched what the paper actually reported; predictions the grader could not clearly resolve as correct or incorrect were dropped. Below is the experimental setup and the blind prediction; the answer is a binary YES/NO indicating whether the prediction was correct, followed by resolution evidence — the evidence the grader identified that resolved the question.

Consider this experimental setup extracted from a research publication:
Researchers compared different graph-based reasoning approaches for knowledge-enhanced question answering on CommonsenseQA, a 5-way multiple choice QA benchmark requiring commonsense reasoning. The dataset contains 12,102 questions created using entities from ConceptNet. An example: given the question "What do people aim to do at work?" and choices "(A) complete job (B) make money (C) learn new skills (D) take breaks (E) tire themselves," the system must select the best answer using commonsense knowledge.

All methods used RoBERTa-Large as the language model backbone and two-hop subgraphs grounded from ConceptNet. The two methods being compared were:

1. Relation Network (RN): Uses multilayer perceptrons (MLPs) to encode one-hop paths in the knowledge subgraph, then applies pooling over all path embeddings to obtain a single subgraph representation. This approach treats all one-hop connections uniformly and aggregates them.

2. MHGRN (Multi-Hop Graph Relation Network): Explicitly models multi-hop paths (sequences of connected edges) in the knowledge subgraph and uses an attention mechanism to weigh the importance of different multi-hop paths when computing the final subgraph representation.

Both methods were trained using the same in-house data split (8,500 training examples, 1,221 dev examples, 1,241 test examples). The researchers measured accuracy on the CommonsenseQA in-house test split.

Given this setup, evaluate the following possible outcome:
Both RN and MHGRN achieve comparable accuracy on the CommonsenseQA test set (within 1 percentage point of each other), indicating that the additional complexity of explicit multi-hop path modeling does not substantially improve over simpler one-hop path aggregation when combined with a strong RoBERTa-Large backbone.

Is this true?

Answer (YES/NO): NO